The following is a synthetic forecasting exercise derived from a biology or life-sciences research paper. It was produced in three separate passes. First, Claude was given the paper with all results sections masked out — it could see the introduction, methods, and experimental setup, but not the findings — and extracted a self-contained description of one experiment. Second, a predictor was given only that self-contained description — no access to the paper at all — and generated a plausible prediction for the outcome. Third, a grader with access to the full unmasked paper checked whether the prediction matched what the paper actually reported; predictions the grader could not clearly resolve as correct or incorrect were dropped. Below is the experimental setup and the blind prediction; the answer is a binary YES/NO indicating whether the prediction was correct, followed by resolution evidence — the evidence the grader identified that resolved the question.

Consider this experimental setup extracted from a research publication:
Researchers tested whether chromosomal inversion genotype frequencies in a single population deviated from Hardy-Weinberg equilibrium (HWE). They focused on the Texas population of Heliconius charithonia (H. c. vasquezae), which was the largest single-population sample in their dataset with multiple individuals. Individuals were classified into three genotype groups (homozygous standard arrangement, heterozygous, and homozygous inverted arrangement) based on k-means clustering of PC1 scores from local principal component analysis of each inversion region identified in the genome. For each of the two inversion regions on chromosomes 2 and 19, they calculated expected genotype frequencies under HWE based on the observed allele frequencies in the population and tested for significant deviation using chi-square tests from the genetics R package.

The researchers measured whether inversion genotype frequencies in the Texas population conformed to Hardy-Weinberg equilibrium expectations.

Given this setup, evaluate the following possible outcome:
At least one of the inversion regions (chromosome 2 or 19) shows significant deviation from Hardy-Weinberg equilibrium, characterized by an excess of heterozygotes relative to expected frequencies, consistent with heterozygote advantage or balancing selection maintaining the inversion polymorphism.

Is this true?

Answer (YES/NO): NO